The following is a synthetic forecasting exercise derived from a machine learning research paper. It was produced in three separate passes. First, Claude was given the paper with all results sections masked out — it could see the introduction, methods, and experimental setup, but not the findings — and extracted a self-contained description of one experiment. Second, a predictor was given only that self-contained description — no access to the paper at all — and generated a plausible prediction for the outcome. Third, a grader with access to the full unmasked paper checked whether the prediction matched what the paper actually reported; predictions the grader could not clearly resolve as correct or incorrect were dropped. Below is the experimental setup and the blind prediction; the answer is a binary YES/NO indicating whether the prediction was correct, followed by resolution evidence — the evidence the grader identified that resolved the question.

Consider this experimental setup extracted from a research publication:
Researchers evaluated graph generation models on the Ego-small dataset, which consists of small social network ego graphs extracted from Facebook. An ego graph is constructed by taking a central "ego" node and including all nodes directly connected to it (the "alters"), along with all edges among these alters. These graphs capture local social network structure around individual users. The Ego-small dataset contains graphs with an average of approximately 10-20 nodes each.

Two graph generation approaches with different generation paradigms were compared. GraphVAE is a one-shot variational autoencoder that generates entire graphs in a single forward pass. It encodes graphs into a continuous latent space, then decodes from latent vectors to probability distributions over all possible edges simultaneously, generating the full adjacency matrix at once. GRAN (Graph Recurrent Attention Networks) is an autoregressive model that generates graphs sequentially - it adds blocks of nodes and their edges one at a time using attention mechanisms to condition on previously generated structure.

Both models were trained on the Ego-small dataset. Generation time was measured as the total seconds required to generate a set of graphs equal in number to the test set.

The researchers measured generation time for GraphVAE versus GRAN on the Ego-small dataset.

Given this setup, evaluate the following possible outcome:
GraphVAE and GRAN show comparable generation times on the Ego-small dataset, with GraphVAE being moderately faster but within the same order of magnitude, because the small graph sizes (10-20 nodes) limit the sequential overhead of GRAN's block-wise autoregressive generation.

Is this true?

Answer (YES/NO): YES